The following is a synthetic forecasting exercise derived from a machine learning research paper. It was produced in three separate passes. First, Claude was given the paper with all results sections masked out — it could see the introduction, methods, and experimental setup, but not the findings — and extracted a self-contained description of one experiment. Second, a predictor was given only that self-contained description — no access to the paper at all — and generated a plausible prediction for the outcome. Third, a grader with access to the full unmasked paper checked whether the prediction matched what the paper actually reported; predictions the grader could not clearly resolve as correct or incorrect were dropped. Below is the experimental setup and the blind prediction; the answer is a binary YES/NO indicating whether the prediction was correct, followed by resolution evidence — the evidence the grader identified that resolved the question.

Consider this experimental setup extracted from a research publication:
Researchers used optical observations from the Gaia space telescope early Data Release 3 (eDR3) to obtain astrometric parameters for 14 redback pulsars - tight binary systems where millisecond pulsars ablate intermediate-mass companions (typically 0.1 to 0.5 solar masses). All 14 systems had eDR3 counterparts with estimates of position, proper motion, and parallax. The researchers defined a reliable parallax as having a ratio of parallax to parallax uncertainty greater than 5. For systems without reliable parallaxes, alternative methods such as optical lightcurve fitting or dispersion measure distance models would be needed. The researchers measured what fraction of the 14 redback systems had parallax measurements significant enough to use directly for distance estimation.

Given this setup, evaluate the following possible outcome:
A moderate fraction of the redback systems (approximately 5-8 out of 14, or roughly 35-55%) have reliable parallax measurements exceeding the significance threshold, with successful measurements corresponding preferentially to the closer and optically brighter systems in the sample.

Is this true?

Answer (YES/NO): NO